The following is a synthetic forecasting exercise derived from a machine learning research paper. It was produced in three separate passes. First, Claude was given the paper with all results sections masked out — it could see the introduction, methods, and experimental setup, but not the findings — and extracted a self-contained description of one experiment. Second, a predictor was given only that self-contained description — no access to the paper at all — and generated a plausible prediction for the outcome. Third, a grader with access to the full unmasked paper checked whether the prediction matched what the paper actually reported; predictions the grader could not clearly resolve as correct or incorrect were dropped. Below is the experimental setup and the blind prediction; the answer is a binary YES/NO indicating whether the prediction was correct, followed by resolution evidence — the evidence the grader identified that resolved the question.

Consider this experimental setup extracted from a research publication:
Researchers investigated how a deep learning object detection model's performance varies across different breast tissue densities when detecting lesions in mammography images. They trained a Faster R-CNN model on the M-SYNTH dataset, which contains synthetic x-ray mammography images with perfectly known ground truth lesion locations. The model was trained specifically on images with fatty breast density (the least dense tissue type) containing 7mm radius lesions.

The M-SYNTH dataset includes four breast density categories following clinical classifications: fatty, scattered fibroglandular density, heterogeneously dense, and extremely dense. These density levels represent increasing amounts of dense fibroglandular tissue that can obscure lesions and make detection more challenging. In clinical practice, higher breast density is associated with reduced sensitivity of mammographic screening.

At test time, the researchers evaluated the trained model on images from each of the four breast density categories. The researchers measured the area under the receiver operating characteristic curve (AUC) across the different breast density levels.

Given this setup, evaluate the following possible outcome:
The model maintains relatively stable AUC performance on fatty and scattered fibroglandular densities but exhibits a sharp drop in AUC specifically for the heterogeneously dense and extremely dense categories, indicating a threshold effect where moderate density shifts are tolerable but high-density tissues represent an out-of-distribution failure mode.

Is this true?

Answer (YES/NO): NO